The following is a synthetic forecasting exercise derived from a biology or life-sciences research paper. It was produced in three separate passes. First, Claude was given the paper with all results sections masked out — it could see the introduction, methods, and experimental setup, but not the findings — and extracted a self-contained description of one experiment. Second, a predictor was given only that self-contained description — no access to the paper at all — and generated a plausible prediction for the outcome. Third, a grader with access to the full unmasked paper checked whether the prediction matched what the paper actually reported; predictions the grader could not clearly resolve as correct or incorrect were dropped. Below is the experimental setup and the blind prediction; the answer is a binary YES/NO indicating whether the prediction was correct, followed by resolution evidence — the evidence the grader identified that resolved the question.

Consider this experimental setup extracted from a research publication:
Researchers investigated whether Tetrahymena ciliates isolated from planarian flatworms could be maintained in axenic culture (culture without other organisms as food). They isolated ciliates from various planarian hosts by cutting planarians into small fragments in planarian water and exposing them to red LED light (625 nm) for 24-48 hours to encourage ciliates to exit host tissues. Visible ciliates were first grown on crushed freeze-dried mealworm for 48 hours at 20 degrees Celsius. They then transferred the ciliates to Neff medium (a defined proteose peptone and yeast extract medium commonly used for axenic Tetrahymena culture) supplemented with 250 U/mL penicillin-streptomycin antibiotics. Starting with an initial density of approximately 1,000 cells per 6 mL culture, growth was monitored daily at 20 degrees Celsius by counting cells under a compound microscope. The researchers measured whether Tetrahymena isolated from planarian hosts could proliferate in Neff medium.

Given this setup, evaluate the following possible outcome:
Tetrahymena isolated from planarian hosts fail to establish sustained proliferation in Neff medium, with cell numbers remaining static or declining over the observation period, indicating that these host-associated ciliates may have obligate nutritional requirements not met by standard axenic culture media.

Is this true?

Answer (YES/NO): NO